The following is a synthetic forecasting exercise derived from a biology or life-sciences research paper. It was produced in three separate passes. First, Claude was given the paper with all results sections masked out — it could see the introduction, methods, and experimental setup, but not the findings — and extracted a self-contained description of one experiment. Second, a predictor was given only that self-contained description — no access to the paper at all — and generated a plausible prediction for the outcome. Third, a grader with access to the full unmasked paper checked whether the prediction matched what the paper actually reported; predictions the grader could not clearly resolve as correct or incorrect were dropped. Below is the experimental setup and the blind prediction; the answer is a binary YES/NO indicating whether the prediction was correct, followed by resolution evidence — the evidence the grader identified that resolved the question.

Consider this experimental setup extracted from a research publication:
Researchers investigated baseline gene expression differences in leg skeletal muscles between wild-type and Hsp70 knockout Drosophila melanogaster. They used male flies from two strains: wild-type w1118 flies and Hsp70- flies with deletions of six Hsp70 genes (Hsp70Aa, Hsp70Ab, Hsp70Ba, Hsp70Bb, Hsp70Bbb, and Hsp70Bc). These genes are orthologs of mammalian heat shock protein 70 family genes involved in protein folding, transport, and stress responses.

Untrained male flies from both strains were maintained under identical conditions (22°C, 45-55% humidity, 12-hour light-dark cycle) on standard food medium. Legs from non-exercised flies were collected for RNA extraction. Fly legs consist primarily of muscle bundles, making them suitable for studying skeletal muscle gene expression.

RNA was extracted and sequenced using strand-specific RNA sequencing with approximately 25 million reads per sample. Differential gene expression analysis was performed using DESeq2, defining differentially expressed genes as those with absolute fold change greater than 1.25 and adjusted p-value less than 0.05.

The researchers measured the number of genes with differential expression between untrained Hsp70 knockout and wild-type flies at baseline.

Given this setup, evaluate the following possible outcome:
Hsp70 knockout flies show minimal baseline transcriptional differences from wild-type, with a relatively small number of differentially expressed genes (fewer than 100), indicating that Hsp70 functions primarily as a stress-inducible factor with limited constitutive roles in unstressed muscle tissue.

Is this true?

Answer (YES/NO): NO